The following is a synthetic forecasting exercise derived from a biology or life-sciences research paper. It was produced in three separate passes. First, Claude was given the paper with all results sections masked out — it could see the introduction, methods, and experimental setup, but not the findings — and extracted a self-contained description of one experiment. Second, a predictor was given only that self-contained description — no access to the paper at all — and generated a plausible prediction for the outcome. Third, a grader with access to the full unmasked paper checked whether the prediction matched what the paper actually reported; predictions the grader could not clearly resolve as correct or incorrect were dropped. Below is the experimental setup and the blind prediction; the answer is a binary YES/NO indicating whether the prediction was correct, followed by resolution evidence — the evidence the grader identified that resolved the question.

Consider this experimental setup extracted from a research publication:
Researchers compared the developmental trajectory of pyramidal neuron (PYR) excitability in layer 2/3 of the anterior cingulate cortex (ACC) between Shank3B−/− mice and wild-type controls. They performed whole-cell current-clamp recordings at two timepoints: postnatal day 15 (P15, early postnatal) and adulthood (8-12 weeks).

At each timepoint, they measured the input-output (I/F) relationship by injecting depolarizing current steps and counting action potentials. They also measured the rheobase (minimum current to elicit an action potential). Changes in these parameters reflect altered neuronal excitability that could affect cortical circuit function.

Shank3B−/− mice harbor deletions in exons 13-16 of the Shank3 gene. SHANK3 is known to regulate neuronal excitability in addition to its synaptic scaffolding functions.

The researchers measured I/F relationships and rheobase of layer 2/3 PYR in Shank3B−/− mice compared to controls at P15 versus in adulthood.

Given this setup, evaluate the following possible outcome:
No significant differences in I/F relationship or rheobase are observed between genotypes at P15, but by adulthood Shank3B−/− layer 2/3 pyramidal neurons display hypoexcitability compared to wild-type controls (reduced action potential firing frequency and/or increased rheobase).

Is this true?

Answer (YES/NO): YES